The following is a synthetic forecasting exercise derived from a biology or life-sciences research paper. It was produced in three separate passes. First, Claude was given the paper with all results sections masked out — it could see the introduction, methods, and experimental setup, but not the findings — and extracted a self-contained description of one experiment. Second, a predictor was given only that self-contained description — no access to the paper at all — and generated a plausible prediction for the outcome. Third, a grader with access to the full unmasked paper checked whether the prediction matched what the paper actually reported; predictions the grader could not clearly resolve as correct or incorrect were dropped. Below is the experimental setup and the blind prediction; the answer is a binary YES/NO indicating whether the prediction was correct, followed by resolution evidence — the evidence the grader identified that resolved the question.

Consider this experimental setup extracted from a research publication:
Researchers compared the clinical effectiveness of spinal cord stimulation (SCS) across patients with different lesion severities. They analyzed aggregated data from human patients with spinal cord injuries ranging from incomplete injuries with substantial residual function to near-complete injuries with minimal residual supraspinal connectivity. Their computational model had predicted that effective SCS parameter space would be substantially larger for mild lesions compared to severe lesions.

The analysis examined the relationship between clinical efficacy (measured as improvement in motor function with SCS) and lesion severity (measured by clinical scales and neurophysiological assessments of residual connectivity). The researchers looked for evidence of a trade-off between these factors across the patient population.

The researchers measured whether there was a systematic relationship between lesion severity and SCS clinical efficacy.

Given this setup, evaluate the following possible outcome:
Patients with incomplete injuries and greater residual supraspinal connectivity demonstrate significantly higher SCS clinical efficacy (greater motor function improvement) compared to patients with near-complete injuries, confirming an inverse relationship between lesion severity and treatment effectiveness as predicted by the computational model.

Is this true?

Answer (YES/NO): YES